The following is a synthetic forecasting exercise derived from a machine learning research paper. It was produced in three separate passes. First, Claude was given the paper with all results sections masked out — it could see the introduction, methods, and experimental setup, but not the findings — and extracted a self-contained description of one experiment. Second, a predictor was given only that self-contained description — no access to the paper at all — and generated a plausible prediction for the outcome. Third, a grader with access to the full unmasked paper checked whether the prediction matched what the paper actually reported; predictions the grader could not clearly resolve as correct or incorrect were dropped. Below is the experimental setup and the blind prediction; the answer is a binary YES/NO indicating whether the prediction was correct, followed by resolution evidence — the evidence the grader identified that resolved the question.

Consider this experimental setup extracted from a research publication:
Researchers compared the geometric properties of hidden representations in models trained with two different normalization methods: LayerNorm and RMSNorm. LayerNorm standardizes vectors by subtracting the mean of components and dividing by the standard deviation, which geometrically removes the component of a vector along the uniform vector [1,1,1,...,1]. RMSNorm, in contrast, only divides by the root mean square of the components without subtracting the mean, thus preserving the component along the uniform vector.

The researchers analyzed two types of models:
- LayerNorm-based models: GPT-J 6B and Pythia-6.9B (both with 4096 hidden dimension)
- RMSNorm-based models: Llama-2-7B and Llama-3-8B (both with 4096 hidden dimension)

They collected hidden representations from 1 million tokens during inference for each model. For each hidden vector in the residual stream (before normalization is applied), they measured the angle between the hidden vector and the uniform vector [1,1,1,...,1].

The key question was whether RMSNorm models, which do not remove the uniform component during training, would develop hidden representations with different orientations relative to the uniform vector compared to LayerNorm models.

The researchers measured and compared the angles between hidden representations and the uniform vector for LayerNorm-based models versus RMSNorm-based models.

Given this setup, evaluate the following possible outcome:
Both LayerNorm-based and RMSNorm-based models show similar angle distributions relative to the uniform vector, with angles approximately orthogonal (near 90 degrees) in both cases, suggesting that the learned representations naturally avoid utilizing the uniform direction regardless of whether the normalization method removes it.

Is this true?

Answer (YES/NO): YES